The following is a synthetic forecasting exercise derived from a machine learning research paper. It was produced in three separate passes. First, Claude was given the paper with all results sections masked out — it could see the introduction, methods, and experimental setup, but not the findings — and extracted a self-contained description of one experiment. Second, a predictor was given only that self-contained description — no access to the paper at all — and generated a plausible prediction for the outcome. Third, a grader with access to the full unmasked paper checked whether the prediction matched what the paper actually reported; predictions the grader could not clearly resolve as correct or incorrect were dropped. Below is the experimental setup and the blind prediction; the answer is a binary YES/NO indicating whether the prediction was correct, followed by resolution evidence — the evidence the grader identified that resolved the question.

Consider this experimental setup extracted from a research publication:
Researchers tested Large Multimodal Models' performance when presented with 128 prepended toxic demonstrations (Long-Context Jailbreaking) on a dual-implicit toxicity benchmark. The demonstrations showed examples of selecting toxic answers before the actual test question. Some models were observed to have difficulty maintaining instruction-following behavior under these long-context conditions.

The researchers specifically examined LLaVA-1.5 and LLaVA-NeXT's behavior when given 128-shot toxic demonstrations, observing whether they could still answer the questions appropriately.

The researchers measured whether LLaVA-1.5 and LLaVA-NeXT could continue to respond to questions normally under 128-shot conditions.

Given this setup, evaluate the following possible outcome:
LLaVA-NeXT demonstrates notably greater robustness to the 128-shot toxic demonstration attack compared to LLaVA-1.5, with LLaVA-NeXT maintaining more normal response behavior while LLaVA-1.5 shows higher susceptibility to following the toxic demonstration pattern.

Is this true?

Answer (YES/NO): NO